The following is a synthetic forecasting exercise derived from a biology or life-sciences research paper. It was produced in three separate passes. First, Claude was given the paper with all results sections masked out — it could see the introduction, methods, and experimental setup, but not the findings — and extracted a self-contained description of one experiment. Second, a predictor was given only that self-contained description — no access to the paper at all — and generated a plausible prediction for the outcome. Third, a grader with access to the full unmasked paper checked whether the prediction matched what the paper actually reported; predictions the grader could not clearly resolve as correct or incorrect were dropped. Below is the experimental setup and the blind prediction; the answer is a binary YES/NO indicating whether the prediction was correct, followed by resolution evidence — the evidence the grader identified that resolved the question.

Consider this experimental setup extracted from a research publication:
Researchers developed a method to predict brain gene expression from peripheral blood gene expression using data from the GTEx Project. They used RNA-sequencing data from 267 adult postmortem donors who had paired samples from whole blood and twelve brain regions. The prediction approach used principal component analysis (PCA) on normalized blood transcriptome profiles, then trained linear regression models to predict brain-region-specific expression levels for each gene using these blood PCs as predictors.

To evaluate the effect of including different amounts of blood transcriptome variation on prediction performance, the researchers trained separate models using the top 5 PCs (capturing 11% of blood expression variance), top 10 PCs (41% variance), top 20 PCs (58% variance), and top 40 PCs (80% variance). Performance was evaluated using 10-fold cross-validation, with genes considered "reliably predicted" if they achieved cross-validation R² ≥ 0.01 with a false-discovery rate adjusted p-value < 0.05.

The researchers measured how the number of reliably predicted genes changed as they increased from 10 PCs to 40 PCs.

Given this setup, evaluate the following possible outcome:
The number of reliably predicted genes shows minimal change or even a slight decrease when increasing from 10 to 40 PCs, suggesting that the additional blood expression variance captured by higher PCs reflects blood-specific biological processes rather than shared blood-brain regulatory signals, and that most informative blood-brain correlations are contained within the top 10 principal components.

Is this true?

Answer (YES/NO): NO